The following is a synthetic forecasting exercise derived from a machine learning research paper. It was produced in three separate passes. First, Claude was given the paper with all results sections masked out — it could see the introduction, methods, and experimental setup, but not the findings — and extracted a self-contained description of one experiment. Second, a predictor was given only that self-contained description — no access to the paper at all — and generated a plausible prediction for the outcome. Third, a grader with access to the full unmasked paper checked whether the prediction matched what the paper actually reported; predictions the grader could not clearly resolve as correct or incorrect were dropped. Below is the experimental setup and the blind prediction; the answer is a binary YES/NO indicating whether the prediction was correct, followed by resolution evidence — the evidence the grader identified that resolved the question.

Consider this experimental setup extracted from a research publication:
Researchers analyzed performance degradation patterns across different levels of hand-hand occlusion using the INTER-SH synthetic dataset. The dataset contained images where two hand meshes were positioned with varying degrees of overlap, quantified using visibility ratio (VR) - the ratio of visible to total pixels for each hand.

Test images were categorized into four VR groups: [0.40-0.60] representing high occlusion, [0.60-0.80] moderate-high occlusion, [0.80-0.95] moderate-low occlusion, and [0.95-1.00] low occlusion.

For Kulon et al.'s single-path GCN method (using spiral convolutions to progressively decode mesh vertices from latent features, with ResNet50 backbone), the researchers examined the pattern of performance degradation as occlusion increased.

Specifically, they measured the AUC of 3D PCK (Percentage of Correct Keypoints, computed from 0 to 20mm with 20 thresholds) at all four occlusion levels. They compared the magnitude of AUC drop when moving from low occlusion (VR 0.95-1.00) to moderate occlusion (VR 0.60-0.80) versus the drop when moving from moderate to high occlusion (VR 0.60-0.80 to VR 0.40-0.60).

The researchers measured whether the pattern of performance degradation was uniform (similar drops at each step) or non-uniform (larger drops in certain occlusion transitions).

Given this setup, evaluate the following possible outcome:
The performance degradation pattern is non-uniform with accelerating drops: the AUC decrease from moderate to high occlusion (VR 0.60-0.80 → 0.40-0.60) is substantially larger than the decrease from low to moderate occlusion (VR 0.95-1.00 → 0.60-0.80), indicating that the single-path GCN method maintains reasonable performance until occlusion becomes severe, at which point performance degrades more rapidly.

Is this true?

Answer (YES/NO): NO